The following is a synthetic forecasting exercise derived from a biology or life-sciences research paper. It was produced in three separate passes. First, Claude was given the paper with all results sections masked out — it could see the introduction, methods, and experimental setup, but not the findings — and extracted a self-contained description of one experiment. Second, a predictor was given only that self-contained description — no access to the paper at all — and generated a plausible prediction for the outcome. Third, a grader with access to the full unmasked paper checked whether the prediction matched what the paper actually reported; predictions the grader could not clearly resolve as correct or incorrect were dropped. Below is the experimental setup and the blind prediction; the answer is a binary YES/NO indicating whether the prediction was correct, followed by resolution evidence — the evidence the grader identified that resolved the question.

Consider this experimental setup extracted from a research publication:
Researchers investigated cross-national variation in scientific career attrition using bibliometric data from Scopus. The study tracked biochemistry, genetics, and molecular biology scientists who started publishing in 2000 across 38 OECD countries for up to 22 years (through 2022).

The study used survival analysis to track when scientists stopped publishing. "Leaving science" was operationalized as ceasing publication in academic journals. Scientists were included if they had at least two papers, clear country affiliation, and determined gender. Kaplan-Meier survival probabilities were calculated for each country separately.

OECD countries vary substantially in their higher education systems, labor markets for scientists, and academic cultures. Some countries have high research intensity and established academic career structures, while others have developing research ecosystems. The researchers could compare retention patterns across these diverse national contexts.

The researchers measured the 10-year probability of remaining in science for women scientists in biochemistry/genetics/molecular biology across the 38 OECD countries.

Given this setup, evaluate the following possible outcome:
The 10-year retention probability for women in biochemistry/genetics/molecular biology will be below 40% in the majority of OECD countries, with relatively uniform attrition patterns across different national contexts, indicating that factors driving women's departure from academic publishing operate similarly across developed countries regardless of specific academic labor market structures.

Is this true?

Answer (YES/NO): NO